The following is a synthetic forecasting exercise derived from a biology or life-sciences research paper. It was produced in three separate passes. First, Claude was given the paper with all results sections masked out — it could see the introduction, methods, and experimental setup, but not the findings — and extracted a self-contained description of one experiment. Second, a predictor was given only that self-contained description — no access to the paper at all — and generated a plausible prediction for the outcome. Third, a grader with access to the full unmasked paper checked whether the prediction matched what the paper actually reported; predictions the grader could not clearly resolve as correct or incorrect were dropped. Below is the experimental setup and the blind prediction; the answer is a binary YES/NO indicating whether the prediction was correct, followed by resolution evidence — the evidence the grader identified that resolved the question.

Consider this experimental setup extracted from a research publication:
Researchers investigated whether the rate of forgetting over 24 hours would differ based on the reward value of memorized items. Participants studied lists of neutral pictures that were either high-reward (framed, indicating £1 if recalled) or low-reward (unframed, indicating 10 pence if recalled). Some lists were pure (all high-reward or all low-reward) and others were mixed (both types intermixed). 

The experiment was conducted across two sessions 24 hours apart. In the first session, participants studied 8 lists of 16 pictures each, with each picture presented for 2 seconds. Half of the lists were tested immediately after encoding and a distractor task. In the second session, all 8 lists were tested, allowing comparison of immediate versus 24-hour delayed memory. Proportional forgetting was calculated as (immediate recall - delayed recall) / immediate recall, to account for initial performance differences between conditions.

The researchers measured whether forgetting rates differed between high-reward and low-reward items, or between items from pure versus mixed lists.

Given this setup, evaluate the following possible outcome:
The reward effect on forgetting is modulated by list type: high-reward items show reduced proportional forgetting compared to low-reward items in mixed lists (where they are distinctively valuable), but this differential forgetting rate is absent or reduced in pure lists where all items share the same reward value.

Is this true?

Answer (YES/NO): NO